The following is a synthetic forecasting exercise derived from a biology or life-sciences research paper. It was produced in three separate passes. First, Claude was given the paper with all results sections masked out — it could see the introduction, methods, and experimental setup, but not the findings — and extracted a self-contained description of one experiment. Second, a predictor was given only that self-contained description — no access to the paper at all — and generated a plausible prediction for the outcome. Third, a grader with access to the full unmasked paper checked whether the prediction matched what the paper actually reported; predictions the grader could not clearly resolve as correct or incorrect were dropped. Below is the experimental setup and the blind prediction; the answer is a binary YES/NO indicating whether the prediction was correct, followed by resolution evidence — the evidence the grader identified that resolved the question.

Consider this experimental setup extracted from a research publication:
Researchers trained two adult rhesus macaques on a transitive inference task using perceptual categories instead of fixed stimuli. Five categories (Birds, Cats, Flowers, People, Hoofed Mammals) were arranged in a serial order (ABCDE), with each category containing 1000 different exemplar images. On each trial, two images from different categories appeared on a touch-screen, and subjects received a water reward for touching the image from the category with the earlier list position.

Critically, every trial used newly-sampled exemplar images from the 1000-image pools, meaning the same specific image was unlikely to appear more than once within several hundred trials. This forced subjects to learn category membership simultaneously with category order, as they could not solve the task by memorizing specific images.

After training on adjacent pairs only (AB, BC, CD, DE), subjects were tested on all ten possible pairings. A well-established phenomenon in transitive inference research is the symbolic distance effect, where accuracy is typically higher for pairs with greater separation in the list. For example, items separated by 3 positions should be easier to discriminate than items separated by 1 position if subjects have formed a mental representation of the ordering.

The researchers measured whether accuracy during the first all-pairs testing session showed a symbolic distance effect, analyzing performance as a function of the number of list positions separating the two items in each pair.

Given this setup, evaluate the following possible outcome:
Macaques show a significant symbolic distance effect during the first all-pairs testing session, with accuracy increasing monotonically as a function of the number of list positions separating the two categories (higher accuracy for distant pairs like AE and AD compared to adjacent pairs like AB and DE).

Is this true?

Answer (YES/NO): NO